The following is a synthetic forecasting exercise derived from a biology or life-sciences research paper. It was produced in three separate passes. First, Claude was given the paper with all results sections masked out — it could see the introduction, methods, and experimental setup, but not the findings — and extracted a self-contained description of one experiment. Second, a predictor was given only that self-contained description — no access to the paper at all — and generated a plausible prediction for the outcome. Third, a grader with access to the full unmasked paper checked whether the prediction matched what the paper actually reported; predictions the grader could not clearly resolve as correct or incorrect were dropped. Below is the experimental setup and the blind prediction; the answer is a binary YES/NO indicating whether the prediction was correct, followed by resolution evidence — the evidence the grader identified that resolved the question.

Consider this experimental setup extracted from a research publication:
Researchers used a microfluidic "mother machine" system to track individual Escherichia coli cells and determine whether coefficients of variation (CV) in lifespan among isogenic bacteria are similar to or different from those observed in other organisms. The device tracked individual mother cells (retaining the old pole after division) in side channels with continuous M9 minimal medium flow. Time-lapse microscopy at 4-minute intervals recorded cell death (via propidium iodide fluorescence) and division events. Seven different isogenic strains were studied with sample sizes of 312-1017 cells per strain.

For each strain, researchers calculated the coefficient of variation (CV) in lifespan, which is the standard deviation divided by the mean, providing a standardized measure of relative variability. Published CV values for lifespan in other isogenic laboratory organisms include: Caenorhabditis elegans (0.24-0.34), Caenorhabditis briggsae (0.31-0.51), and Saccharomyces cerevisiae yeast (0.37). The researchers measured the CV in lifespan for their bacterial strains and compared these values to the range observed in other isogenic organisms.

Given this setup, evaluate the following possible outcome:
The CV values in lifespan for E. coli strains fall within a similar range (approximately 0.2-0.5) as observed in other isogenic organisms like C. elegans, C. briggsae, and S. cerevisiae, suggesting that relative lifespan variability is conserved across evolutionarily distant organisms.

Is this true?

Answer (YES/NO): NO